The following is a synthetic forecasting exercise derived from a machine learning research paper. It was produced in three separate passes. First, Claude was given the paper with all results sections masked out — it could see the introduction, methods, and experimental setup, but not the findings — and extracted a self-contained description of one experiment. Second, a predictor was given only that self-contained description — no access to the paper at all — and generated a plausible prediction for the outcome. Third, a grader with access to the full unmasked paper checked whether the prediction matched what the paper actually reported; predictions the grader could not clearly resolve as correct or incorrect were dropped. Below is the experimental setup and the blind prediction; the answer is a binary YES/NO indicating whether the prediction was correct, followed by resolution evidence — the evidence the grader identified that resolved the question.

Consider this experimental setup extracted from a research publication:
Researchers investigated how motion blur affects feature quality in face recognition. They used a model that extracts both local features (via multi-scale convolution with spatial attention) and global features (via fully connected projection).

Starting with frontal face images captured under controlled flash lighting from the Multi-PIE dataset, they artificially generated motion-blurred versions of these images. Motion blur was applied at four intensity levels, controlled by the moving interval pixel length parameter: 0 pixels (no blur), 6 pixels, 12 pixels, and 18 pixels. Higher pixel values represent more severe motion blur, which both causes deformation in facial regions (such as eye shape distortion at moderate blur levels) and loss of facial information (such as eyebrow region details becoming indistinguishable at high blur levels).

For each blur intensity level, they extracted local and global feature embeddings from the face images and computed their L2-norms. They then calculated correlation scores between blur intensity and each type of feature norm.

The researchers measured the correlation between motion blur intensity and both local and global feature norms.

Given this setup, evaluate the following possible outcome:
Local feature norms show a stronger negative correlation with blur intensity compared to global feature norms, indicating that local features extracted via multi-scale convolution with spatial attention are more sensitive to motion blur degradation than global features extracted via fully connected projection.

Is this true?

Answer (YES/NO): NO